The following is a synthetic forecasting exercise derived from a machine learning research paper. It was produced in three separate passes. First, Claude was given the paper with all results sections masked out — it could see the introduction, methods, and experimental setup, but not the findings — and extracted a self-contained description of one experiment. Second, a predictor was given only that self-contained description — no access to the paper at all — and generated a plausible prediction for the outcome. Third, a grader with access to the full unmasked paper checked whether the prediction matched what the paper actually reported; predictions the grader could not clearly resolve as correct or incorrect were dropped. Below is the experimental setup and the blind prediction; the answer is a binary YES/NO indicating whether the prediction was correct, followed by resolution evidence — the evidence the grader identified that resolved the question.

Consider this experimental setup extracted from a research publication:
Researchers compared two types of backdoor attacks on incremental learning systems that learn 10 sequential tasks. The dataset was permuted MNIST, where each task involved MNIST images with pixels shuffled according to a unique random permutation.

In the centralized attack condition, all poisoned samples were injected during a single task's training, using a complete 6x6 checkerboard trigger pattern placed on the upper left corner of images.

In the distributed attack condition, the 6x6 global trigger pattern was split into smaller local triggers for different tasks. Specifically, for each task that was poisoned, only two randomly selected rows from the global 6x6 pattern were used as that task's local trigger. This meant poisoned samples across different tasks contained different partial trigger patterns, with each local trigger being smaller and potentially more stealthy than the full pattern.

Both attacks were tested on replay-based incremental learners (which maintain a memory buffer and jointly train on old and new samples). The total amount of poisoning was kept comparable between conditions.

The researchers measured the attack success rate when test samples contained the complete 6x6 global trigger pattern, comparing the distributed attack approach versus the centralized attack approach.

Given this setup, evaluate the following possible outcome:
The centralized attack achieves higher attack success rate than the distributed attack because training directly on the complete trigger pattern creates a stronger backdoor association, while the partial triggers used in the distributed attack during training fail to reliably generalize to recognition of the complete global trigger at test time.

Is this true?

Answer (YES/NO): NO